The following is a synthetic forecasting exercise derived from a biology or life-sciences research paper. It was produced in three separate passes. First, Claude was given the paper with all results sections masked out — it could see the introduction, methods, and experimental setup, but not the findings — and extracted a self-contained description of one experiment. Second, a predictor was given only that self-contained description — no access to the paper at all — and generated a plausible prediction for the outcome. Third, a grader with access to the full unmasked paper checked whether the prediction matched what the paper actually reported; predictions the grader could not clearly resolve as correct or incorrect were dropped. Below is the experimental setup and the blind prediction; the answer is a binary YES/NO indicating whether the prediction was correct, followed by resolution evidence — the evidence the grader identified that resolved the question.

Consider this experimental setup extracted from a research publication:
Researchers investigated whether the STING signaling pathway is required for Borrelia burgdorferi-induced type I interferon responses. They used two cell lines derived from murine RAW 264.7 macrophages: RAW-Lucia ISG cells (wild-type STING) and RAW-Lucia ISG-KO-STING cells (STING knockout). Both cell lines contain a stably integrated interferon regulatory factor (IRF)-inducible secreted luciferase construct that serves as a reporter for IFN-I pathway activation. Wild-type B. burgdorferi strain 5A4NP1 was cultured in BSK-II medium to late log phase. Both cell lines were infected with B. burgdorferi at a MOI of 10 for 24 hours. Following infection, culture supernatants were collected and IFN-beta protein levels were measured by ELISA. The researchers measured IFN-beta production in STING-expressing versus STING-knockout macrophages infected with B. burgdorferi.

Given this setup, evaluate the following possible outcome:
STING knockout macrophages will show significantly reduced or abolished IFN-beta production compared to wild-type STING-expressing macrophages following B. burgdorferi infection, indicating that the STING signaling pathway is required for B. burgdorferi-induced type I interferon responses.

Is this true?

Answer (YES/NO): YES